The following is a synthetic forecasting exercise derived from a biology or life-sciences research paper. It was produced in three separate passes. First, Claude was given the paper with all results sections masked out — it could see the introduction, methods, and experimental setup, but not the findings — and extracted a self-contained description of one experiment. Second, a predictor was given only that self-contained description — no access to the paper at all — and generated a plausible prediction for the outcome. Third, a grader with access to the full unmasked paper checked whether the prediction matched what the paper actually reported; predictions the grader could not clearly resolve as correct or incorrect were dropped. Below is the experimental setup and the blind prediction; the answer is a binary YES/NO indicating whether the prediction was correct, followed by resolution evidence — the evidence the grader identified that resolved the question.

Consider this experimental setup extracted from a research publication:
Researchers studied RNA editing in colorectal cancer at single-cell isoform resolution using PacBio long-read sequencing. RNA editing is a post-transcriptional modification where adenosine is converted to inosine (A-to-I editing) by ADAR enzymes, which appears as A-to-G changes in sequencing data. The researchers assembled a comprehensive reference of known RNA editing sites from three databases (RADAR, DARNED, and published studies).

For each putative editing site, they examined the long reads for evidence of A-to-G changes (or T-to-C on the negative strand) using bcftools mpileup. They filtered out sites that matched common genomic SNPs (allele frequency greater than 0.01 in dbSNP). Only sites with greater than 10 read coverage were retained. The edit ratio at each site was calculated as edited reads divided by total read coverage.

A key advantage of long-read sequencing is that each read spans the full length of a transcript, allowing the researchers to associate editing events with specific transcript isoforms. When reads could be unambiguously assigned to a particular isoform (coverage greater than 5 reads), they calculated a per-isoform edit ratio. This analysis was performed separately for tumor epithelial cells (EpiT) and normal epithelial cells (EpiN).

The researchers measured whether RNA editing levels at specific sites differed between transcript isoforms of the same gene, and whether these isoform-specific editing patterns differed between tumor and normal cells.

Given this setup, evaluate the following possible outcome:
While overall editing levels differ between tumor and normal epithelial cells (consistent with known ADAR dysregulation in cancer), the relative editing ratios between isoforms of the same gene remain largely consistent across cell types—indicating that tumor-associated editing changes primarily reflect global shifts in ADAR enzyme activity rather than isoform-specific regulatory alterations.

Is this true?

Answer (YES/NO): NO